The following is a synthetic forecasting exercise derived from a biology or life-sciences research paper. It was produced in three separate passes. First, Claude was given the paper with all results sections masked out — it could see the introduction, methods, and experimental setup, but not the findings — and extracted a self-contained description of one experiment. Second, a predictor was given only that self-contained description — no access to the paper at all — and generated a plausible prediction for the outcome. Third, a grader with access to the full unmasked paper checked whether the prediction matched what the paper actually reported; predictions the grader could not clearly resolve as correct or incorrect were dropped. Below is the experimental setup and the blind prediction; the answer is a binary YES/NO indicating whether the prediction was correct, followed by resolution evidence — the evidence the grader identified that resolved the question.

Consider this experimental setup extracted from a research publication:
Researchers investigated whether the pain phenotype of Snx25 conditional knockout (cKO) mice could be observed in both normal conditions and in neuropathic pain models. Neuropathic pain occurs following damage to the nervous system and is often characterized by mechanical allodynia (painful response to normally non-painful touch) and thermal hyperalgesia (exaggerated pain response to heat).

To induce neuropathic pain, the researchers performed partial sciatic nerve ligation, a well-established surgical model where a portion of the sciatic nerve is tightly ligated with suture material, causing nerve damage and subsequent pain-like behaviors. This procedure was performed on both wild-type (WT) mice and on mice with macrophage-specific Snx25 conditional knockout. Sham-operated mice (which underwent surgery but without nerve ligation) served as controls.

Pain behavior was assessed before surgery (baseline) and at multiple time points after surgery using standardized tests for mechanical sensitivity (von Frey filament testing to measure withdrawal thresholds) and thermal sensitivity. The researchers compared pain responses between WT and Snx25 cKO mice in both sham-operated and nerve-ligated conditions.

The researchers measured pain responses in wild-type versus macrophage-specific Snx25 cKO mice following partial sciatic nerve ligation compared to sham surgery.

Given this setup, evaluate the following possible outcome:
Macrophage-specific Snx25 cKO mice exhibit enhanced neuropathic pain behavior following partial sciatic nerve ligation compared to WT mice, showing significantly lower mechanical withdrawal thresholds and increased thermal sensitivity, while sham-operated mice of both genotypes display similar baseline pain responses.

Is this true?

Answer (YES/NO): NO